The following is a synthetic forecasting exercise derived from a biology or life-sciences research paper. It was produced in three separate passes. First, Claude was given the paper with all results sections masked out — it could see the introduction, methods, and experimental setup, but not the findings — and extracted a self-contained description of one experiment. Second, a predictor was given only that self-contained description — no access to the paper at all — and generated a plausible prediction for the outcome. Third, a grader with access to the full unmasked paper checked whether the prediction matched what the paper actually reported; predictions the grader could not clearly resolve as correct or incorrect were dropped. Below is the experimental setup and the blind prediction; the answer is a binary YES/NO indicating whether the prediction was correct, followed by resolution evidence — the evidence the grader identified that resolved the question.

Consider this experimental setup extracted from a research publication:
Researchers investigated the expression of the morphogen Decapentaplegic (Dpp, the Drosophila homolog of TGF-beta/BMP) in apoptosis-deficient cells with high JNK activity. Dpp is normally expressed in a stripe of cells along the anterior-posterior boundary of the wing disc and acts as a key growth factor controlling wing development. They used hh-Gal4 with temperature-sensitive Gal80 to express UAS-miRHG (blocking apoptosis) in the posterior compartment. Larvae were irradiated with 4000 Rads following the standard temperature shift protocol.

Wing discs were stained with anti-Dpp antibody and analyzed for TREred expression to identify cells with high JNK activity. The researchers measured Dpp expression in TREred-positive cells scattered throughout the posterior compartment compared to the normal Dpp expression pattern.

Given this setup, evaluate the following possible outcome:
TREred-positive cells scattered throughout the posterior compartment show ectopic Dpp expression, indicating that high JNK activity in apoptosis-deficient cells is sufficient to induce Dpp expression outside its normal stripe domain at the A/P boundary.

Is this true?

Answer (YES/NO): YES